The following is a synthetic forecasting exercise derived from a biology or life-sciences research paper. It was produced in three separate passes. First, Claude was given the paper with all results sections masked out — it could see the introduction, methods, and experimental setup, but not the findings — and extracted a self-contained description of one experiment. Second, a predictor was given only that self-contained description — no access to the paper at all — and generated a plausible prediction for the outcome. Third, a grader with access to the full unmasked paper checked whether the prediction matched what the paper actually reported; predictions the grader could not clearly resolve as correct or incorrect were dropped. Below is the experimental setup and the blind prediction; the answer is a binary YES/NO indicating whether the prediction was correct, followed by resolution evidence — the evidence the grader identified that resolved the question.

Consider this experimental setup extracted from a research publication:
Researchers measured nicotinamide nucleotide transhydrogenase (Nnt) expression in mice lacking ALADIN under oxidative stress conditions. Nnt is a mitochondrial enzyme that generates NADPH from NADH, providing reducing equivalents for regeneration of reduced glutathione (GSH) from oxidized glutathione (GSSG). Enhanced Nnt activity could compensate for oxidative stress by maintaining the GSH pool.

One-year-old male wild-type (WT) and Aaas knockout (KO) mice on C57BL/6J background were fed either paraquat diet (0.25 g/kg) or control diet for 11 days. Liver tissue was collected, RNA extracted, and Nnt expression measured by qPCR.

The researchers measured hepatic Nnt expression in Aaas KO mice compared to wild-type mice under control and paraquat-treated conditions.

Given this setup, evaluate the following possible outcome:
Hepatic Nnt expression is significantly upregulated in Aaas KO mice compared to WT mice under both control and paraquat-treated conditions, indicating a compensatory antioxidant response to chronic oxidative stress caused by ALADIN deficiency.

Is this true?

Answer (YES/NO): YES